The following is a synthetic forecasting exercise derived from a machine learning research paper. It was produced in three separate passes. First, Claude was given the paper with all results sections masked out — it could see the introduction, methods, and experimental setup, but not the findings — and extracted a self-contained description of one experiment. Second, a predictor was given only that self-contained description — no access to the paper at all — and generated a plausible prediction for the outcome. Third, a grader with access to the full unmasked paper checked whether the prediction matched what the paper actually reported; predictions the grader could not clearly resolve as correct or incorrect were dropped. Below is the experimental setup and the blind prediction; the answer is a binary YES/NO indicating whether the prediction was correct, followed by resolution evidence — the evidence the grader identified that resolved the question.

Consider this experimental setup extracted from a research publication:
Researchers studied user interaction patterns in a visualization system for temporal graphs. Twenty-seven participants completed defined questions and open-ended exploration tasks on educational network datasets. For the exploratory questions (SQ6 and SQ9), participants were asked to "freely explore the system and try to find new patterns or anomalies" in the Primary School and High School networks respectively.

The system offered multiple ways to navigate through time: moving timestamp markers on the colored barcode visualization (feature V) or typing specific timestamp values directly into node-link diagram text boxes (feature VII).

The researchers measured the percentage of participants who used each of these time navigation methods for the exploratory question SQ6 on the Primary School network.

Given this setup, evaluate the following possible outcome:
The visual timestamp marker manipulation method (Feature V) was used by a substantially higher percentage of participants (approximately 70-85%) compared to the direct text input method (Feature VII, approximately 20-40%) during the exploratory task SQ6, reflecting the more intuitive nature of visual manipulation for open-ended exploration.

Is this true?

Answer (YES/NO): NO